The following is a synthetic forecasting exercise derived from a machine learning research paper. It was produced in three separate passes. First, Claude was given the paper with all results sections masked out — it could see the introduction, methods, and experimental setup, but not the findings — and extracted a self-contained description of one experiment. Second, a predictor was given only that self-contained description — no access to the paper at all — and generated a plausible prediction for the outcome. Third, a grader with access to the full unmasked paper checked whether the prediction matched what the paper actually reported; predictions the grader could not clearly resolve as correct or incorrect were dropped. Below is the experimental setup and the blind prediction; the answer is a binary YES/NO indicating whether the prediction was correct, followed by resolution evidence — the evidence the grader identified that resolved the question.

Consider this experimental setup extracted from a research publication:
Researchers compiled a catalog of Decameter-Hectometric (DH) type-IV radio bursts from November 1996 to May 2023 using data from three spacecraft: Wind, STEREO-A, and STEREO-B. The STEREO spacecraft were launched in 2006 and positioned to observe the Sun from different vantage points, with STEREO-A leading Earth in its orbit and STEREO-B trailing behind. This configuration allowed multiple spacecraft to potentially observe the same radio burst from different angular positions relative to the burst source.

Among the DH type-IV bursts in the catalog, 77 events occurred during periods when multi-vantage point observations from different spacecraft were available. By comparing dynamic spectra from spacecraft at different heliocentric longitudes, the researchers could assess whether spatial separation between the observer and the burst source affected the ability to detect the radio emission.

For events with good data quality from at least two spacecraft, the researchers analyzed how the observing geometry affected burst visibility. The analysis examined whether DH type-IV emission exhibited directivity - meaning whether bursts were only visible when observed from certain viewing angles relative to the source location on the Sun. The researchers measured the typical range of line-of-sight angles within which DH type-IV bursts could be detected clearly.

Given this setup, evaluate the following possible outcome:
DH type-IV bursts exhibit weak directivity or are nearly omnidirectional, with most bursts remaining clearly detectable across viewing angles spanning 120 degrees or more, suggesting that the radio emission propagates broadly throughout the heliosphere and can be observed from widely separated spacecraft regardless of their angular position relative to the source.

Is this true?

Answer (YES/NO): NO